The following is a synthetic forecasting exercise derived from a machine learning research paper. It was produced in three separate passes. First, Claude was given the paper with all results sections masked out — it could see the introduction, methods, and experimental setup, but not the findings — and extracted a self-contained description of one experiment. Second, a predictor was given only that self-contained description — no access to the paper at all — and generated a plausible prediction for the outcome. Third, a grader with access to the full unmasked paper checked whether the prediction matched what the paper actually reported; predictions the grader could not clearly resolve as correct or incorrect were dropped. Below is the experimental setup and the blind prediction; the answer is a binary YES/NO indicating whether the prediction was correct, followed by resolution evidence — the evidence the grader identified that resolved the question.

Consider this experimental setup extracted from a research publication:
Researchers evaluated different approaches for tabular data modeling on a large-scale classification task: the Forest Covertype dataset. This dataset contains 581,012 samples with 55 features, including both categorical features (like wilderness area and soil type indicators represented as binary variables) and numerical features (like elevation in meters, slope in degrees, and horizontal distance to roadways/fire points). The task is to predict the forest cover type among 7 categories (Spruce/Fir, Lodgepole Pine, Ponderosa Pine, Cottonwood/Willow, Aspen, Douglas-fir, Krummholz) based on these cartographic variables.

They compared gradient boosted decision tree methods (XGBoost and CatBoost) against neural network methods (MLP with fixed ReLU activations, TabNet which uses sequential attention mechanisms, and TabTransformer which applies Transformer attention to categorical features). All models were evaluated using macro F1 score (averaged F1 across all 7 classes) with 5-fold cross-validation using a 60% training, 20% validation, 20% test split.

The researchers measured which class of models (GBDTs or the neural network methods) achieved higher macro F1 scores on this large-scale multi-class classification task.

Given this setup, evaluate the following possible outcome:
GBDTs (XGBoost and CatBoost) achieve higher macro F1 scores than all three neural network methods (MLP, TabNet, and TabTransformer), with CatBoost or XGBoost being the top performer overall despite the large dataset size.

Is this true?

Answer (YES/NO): NO